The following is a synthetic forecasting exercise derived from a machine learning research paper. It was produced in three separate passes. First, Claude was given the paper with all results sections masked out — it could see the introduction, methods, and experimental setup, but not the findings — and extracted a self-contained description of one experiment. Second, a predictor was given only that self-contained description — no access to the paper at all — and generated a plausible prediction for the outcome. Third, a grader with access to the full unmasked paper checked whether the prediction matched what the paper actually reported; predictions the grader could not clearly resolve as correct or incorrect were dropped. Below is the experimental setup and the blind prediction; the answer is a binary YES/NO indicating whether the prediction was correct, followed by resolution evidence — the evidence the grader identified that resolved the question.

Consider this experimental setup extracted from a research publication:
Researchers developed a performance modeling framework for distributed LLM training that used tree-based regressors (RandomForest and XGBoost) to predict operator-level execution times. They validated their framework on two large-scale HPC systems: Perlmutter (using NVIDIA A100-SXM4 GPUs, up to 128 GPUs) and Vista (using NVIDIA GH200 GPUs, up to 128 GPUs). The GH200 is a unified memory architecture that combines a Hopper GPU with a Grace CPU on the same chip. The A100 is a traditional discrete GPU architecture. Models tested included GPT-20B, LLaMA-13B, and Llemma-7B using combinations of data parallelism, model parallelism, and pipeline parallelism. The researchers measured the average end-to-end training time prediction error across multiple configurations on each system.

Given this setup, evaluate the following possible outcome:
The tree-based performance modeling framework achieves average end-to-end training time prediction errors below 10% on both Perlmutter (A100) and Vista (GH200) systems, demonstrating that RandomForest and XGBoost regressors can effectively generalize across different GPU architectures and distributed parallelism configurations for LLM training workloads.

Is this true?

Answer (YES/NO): YES